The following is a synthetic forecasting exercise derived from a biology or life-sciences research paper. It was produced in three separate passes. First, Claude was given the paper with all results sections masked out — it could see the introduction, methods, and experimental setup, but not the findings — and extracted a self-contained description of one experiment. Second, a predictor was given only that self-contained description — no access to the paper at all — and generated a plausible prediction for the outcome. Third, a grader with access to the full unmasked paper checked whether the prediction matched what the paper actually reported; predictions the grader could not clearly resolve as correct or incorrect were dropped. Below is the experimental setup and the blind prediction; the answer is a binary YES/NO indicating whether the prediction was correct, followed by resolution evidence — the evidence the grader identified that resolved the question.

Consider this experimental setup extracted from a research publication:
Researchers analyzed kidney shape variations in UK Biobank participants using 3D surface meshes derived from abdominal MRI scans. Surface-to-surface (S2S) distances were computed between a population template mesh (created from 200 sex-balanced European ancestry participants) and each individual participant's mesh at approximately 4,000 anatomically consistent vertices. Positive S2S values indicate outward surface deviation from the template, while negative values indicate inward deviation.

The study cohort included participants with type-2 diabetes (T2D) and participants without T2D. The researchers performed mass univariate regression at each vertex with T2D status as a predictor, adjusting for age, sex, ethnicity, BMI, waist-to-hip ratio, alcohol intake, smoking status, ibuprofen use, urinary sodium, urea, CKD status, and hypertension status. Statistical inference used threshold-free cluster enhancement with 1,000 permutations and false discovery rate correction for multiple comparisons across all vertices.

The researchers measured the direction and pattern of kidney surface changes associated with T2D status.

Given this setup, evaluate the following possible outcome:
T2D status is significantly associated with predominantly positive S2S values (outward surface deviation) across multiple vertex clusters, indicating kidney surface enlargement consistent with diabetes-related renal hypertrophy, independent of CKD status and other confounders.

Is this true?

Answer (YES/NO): YES